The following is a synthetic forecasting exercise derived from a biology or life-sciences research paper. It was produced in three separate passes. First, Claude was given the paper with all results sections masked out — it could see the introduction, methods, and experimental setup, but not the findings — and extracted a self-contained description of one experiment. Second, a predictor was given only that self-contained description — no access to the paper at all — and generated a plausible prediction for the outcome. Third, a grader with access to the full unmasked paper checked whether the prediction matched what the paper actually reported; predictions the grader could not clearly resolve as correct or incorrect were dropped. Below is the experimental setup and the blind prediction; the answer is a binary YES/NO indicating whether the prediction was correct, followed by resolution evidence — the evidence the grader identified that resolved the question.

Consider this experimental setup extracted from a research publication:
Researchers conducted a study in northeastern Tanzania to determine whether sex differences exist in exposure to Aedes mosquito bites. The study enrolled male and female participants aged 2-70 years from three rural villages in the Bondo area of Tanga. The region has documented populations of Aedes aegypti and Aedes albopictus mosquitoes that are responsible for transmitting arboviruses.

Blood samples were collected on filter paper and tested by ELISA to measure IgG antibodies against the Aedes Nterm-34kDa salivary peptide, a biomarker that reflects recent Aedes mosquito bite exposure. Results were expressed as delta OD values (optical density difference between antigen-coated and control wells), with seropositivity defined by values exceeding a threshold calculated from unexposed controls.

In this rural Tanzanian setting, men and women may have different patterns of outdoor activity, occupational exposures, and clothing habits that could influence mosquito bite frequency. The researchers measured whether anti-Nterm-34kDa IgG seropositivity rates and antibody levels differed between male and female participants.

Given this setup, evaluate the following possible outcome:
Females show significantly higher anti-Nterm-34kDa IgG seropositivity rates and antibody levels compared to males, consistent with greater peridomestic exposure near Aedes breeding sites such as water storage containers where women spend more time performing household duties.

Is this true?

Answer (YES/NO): NO